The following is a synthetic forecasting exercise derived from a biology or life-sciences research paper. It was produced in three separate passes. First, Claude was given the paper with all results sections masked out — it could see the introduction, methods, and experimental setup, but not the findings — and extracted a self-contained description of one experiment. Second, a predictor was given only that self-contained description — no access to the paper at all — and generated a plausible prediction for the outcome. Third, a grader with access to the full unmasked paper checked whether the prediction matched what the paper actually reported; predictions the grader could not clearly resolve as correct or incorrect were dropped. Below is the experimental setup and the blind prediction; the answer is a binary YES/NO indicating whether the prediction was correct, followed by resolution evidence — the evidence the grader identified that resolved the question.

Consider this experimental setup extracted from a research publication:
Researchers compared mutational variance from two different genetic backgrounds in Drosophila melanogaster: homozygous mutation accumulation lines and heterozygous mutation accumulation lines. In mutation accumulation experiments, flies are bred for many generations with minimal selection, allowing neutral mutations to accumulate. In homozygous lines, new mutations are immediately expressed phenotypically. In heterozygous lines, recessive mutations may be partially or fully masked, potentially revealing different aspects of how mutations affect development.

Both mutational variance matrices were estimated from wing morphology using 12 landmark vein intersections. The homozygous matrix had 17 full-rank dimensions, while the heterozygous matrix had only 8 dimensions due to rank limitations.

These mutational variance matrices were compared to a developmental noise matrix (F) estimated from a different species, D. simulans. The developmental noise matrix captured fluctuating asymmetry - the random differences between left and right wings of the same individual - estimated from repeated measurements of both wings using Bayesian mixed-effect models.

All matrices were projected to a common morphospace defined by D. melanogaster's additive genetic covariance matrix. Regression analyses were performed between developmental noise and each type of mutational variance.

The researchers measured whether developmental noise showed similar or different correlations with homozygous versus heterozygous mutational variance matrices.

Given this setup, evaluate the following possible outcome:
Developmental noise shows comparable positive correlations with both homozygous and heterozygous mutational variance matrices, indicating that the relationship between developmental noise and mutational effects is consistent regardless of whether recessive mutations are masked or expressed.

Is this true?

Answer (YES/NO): YES